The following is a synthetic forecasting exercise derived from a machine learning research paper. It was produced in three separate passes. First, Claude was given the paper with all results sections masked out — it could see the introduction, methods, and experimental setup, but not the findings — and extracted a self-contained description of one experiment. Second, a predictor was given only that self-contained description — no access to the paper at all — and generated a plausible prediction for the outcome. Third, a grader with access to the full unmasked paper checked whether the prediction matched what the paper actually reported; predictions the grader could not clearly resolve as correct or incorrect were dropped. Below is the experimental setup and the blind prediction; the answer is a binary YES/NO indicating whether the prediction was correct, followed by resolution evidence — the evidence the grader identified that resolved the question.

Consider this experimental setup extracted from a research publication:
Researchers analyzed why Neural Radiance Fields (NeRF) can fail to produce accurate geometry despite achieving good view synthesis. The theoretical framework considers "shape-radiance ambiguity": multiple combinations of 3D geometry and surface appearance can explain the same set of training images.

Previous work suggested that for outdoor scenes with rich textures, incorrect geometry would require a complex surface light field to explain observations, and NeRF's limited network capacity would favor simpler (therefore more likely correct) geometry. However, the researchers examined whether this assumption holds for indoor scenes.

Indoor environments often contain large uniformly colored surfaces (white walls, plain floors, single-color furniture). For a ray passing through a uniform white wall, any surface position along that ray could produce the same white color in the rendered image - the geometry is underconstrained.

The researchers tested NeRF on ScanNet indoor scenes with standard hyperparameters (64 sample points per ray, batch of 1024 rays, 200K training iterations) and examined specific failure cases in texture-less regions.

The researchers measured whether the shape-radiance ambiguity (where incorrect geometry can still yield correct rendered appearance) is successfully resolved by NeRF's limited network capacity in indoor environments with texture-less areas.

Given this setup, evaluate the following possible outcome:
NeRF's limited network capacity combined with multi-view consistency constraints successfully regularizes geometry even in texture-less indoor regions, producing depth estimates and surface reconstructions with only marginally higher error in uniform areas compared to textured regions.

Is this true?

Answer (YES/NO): NO